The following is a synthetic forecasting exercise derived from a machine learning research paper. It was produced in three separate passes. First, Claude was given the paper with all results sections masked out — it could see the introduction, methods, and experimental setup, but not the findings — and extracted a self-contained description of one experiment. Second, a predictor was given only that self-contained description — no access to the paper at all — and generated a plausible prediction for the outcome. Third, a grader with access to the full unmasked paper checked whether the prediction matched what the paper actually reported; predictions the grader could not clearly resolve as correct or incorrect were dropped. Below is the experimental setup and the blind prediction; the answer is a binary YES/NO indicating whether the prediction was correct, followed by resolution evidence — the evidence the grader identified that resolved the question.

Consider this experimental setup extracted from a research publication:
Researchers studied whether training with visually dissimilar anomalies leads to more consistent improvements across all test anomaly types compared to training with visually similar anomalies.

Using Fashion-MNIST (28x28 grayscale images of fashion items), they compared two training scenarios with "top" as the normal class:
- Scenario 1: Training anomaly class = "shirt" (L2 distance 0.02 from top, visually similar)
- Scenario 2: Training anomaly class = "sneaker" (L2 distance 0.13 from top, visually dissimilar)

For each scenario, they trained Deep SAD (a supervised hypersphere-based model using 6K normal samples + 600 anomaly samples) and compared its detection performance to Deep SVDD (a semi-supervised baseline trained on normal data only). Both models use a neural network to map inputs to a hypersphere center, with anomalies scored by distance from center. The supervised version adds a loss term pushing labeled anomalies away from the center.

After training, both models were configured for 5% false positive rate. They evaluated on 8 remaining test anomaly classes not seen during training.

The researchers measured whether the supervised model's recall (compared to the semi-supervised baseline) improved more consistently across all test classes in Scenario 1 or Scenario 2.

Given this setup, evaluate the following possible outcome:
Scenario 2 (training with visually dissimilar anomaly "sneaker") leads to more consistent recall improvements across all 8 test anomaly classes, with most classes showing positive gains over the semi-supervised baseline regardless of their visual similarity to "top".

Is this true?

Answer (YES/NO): NO